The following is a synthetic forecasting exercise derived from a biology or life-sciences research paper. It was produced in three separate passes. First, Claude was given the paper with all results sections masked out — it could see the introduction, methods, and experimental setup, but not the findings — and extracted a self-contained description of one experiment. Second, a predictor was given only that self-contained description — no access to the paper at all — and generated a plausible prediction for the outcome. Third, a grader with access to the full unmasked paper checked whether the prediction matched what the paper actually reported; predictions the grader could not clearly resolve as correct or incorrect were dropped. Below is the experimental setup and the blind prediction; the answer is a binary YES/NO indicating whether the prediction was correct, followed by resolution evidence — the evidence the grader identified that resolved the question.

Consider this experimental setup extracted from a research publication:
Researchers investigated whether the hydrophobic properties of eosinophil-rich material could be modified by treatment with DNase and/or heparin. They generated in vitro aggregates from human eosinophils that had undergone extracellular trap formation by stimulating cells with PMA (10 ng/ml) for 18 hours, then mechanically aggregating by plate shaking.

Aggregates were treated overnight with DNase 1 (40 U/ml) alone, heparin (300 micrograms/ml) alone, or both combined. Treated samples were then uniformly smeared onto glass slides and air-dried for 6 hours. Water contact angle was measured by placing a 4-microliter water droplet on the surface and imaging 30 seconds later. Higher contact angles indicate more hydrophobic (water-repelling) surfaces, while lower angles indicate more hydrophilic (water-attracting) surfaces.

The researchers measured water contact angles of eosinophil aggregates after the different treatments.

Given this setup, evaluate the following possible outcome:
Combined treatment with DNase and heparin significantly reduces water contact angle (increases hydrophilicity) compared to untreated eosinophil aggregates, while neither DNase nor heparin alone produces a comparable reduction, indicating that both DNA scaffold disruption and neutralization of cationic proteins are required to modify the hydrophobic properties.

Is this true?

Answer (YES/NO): NO